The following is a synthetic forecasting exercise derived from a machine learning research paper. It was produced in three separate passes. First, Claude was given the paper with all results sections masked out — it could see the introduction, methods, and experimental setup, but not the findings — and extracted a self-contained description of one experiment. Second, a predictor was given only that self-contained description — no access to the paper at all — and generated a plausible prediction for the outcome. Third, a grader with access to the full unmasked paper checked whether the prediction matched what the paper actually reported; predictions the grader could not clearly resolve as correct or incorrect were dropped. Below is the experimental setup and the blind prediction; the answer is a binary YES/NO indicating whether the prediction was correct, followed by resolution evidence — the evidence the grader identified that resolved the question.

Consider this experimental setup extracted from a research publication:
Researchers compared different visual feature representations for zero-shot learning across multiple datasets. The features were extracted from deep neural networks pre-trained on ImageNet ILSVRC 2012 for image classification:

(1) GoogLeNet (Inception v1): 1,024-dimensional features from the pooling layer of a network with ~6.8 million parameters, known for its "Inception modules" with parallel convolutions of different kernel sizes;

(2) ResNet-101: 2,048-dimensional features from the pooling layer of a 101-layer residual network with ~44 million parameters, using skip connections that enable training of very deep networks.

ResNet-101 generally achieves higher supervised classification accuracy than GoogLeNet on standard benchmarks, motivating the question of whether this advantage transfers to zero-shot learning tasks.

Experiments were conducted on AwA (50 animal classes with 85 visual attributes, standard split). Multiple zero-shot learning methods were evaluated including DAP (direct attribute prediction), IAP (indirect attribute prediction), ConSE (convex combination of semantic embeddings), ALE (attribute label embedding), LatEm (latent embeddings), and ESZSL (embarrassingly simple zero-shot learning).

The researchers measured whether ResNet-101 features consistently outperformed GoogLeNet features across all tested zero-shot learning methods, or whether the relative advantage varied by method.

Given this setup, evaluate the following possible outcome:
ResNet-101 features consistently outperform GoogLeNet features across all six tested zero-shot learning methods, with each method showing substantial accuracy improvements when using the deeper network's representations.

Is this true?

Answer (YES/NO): NO